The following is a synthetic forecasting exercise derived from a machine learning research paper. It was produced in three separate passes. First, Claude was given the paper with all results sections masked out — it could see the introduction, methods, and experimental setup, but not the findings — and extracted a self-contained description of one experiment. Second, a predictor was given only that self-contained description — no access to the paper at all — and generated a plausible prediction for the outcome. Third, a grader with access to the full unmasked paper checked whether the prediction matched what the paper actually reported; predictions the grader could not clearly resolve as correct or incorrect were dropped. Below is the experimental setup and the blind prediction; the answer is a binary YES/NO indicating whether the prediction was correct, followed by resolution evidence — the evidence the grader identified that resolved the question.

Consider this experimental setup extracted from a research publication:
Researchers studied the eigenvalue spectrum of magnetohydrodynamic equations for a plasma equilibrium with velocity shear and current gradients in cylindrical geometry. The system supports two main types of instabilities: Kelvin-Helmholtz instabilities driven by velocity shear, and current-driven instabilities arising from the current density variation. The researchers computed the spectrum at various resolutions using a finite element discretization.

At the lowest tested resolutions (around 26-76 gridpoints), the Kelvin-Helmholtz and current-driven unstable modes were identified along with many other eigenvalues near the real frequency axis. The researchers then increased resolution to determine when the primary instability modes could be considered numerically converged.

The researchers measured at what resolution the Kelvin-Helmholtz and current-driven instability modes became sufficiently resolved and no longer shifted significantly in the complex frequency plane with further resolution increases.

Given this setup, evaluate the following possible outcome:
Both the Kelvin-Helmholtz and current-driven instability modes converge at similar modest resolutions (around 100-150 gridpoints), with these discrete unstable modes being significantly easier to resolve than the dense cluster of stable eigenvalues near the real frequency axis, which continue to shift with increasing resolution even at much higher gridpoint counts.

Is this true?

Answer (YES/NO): YES